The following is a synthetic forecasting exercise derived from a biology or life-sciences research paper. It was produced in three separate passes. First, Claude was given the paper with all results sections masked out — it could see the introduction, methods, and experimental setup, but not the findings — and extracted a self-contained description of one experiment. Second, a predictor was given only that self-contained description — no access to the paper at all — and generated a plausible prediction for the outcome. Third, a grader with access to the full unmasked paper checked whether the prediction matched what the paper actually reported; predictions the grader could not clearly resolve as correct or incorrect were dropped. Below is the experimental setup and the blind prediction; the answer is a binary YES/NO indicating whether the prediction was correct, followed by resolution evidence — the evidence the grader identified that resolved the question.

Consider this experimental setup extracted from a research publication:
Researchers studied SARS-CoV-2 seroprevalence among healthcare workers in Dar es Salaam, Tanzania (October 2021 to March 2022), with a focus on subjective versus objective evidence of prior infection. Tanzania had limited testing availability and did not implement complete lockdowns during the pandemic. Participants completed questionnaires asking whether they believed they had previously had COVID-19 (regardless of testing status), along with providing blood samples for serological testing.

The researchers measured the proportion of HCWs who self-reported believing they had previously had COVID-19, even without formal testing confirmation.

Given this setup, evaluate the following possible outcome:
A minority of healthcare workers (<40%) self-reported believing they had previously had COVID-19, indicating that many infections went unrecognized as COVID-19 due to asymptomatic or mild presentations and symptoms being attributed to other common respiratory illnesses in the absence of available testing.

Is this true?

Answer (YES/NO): NO